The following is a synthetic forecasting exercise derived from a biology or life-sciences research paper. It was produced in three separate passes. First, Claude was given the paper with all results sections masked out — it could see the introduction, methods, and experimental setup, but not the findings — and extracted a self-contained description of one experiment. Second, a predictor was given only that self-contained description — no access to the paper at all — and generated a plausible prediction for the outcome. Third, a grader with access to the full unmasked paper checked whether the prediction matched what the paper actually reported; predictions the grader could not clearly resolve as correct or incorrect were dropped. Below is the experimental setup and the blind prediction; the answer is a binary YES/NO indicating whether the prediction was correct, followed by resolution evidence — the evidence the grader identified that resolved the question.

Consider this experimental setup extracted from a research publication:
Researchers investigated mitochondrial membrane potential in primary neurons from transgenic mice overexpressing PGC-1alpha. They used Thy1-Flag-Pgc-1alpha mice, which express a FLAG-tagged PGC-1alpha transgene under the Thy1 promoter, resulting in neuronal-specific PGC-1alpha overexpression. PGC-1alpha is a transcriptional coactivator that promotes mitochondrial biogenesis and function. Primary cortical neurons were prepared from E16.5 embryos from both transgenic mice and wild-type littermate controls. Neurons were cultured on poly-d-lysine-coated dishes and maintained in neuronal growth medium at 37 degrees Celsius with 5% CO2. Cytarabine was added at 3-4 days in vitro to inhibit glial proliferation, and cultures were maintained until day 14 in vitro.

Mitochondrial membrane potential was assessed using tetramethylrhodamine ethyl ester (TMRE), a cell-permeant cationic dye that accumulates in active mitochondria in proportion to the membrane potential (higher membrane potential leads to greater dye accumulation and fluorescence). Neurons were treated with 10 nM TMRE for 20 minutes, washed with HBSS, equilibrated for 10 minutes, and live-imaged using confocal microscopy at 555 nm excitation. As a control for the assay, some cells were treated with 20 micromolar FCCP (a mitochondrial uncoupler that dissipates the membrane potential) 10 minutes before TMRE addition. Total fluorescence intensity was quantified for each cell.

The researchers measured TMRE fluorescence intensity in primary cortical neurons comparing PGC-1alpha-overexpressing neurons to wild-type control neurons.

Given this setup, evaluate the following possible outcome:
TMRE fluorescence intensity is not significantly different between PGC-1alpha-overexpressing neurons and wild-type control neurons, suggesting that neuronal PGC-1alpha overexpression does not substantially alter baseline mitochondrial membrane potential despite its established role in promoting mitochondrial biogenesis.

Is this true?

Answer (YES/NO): NO